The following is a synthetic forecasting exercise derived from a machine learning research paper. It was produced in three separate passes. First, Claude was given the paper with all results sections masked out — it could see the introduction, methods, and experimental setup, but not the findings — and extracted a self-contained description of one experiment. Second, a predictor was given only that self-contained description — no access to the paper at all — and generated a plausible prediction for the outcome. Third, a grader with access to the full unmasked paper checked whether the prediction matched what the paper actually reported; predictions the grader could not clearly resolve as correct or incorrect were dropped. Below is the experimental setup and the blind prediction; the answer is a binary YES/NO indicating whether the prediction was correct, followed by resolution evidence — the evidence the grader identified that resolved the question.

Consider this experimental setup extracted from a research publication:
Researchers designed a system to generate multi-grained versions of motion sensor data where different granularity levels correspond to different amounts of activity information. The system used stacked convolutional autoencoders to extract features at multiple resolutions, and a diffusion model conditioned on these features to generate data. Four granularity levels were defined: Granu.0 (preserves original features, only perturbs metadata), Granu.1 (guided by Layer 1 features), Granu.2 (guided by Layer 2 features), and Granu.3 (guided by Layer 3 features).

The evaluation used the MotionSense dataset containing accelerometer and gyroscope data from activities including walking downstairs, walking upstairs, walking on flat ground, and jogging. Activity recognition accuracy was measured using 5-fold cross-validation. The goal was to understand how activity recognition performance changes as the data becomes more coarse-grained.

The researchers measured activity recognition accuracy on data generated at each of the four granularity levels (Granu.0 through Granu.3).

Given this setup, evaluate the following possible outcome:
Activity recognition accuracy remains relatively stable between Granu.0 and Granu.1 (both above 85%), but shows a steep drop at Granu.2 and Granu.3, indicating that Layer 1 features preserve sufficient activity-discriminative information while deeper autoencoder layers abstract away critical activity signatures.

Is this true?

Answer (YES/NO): NO